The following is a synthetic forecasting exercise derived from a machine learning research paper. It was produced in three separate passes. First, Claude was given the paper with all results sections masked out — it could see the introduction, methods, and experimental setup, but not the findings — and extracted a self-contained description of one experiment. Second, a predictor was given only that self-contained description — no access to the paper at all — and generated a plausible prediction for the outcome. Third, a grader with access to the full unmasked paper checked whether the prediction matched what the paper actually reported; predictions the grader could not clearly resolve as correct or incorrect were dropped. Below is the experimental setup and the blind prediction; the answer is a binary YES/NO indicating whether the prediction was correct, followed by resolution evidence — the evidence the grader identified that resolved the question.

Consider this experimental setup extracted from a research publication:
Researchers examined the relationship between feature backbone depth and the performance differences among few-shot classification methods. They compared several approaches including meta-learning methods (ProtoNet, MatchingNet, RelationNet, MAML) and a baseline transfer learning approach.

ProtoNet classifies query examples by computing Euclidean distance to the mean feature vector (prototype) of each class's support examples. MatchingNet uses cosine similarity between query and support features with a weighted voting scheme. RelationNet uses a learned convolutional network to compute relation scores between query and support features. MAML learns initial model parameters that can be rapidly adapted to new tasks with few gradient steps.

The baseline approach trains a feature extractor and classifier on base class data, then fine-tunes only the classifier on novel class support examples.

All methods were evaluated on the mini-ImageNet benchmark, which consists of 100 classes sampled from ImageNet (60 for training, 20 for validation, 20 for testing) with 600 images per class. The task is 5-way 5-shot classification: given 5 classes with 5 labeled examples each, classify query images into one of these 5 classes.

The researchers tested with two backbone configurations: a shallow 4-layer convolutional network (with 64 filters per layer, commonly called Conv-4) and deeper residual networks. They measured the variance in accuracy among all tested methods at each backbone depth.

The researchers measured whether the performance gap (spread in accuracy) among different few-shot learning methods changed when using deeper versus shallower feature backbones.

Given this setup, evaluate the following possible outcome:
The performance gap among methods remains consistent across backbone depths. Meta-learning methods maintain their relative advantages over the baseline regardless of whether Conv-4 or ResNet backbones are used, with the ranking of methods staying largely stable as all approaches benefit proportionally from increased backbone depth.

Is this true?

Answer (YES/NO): NO